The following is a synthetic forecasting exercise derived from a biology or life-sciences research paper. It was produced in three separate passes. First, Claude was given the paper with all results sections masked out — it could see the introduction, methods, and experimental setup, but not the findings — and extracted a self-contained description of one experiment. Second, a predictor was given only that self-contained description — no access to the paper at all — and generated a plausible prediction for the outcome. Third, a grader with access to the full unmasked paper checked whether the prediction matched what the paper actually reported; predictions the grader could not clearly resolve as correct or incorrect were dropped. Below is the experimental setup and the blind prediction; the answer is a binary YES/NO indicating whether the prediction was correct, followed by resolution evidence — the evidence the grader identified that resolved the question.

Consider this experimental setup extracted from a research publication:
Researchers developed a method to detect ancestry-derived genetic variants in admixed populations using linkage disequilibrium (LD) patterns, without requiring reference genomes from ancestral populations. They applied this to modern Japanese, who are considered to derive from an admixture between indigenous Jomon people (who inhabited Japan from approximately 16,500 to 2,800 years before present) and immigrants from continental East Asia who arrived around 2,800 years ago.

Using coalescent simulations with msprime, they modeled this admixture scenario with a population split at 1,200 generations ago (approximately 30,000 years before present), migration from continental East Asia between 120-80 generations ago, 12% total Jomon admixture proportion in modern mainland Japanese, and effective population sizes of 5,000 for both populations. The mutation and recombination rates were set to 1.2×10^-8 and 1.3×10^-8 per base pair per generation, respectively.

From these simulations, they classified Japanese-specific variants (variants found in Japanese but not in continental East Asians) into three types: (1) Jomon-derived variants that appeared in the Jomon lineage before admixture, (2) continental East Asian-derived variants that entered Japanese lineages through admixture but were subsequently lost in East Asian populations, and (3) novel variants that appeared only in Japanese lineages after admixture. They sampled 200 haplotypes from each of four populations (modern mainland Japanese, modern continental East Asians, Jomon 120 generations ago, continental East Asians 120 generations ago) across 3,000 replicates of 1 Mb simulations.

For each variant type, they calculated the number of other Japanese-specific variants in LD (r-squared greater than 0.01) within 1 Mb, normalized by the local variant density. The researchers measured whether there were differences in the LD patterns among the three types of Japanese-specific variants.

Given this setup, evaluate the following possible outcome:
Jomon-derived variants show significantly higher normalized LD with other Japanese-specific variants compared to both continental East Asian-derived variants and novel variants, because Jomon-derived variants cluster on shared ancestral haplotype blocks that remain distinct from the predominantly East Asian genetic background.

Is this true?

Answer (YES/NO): YES